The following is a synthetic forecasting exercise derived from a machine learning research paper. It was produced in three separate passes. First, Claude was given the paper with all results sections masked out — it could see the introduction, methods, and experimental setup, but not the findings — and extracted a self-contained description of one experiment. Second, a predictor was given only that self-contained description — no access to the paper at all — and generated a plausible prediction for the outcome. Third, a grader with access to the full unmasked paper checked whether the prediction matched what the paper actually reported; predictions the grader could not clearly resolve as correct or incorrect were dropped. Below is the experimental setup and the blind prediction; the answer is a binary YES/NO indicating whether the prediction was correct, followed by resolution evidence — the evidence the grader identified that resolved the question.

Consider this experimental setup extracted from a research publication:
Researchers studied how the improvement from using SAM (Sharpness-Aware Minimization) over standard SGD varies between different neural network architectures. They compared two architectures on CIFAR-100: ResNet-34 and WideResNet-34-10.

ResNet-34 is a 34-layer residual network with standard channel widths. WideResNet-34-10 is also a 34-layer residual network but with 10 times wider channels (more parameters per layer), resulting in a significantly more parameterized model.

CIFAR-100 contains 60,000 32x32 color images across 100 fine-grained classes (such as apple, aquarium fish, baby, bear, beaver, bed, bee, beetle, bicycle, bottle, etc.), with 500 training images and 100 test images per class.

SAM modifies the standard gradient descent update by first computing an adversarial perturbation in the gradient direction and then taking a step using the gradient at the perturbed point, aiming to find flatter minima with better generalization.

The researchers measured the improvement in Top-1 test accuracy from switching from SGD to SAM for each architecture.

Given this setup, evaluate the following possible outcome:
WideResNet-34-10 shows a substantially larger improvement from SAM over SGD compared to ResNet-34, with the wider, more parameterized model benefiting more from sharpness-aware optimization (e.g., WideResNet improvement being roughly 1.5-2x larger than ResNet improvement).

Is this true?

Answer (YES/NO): NO